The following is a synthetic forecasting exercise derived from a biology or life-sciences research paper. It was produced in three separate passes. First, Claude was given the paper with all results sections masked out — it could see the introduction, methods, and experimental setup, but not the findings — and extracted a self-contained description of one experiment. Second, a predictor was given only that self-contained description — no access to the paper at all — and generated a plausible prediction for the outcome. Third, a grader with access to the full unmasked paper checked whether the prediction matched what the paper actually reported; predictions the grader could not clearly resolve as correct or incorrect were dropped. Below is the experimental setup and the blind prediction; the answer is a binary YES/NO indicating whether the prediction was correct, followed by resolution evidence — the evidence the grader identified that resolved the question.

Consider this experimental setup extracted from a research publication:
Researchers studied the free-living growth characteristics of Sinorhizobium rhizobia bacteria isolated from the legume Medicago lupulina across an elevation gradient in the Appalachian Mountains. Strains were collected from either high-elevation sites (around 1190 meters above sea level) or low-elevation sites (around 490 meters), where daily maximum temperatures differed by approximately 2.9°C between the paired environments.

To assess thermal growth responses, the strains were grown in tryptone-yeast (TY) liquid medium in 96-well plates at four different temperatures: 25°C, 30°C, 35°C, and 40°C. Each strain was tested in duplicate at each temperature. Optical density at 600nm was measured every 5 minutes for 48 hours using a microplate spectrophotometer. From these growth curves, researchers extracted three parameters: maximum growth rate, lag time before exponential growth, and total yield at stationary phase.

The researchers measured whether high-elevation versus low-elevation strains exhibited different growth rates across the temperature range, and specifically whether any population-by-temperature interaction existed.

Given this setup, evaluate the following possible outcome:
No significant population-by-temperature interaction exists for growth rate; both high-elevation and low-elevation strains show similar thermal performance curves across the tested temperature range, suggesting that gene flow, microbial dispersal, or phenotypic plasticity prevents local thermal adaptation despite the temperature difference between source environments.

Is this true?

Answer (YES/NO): NO